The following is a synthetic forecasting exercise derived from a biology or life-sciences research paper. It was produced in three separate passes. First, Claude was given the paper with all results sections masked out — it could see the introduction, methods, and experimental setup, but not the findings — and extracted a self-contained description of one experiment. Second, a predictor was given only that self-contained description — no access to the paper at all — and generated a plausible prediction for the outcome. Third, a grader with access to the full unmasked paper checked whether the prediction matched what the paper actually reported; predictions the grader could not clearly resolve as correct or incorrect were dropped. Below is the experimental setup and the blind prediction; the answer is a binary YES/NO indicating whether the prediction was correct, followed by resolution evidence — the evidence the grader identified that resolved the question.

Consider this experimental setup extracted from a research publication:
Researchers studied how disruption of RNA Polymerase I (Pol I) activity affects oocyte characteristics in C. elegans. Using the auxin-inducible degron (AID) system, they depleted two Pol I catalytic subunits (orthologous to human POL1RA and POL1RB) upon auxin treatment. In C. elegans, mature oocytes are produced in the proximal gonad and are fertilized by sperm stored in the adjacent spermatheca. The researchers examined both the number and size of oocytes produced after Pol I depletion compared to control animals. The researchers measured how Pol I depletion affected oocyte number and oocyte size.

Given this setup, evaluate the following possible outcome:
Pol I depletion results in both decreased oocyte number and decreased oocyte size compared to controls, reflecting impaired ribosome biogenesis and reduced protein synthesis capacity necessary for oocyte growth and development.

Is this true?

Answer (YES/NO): NO